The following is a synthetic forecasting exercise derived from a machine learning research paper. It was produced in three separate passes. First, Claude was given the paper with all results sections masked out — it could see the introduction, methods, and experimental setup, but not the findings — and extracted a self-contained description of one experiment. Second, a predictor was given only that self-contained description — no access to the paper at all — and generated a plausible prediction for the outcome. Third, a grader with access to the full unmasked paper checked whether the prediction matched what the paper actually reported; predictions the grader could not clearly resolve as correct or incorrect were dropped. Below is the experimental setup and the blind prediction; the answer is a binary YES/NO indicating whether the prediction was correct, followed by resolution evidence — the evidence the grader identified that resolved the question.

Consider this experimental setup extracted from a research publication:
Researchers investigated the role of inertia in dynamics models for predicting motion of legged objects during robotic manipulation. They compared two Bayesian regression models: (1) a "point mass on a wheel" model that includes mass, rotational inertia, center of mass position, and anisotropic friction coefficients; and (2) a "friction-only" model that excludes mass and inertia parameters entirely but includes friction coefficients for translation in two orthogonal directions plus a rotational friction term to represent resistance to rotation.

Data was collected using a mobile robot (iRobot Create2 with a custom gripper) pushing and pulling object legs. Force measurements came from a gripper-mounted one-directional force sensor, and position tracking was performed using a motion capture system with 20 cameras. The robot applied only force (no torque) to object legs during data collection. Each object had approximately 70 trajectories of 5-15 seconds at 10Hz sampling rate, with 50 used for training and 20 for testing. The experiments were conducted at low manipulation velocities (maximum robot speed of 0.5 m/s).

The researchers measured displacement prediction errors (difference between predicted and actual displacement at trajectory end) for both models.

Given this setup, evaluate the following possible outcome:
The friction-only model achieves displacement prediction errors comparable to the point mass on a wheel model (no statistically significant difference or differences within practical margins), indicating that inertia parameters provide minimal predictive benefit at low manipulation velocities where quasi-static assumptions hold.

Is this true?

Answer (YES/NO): NO